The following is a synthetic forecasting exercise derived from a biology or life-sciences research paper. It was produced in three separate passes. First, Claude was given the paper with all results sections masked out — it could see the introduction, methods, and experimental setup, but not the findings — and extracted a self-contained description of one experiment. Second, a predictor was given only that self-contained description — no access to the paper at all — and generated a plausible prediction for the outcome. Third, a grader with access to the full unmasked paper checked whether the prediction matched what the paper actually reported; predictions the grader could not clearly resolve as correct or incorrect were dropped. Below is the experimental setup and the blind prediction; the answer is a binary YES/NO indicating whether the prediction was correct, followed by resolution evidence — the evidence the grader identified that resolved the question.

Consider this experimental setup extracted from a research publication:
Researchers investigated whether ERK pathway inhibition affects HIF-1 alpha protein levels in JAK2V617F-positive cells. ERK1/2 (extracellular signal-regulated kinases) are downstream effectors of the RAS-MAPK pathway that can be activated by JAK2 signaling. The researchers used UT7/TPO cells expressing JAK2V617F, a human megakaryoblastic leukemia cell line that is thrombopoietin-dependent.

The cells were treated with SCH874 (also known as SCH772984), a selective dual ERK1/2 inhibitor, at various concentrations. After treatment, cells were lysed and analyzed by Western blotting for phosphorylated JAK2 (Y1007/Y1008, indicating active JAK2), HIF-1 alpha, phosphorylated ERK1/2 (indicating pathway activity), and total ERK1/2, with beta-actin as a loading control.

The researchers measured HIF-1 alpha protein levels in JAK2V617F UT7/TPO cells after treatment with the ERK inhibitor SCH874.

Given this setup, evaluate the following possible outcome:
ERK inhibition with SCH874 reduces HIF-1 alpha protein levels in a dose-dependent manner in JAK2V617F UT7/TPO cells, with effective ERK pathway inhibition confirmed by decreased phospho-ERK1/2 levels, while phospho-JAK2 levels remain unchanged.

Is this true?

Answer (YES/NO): NO